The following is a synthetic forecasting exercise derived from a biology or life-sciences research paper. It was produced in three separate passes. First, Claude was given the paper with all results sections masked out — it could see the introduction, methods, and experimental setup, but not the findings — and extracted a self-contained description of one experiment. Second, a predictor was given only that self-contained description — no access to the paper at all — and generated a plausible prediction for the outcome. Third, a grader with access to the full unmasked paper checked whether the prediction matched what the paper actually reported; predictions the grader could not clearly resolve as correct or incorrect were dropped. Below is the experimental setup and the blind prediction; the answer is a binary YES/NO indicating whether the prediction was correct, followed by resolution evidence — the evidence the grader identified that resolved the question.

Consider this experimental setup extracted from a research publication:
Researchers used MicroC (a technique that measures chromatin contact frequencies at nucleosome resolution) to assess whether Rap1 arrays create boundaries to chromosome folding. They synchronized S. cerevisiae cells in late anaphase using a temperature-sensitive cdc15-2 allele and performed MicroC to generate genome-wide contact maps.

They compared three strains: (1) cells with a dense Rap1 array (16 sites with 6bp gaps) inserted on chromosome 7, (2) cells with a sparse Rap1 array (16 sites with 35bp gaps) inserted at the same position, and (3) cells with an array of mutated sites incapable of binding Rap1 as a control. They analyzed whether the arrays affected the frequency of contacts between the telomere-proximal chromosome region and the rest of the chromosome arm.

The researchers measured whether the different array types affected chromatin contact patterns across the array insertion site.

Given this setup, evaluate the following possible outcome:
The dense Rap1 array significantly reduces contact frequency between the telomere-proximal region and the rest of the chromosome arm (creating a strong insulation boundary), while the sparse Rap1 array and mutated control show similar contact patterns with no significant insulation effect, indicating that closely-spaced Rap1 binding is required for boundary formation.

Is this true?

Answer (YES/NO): YES